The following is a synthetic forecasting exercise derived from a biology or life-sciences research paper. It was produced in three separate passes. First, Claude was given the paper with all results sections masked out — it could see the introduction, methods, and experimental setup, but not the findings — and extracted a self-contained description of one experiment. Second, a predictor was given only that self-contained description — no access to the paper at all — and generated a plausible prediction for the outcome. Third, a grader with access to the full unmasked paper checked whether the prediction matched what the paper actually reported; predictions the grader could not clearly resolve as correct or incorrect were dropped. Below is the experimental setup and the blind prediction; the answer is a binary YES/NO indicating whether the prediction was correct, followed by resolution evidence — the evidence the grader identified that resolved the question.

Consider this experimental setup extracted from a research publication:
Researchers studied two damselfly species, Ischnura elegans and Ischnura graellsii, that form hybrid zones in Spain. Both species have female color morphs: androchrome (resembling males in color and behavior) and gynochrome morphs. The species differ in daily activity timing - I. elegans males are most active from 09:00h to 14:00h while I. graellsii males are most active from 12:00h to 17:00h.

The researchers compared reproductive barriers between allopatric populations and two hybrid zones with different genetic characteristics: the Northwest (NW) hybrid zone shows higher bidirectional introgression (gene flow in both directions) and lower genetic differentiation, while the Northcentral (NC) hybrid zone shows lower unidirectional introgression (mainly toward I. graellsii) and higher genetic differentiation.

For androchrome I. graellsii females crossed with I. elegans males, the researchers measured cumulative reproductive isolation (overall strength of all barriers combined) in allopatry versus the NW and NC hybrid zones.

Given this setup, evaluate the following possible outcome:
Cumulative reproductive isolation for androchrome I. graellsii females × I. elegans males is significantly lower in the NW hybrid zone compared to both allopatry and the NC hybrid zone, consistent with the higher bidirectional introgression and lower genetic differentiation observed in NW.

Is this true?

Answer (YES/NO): NO